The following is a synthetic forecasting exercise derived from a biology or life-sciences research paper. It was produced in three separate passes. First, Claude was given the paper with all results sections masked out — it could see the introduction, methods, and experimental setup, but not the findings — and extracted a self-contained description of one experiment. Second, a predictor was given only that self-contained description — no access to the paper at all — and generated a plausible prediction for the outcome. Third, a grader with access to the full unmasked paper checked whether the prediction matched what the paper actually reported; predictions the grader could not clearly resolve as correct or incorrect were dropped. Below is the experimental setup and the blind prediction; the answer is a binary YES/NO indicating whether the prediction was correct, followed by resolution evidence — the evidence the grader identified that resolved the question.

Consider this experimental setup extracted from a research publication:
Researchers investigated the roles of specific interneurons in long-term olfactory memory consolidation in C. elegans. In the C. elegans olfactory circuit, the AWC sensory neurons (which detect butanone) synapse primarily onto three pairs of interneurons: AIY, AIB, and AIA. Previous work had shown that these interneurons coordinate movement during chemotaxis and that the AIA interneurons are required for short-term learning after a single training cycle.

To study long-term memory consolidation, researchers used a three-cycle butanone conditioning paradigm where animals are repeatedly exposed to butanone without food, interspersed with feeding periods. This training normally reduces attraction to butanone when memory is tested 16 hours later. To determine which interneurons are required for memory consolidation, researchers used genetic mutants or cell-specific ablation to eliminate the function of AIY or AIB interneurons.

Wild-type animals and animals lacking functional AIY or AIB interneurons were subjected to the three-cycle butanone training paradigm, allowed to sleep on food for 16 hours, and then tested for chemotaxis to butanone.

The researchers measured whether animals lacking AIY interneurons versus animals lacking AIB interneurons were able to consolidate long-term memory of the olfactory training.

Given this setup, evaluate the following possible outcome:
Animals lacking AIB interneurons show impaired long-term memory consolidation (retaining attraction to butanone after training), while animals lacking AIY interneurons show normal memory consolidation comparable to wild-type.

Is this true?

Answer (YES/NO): NO